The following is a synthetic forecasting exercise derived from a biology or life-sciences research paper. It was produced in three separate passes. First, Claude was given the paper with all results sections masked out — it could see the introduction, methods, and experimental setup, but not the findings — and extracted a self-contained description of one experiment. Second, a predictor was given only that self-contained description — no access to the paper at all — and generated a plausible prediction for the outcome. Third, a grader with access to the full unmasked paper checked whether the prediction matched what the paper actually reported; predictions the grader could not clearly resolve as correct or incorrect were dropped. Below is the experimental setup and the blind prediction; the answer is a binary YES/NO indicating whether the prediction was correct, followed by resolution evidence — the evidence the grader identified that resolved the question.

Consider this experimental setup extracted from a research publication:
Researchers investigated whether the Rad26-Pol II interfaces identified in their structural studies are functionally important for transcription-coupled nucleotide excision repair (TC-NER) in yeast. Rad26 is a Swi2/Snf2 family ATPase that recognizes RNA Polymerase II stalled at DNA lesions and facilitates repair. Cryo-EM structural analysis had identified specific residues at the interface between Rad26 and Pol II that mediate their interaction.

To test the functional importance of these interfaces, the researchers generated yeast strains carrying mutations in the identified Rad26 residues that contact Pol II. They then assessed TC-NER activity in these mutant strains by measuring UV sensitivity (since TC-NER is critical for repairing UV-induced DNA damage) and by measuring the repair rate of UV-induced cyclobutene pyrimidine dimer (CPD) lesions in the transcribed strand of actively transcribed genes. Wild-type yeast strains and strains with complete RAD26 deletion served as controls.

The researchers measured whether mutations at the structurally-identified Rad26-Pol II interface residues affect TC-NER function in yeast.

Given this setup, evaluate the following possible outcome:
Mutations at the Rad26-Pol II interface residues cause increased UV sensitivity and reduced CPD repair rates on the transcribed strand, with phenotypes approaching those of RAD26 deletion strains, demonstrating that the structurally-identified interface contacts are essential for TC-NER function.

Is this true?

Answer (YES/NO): YES